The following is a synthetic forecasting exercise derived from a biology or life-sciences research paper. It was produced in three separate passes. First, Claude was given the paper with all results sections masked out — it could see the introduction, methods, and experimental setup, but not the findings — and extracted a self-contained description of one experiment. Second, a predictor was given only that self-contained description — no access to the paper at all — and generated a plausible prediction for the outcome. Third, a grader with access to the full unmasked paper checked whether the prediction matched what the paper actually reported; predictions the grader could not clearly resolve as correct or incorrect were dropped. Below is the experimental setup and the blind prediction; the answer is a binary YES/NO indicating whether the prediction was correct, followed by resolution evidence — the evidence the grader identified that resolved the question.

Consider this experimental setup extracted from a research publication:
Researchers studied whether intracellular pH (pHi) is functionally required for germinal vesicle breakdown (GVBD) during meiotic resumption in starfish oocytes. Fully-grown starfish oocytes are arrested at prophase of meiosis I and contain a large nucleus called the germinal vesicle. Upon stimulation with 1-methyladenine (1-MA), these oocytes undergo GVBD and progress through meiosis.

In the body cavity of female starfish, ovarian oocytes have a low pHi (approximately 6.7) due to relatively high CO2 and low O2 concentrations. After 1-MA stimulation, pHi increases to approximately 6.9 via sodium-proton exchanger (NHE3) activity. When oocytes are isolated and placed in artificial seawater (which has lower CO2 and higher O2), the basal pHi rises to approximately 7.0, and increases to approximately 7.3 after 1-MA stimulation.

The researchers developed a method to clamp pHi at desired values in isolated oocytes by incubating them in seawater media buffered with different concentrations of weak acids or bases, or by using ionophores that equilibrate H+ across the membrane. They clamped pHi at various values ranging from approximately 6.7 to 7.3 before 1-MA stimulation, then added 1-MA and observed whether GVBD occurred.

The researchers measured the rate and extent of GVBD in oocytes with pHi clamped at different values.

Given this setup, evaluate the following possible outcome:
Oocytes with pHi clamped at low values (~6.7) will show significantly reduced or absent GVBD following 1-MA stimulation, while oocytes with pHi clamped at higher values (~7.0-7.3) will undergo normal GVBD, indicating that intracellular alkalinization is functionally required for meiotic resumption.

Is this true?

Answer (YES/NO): NO